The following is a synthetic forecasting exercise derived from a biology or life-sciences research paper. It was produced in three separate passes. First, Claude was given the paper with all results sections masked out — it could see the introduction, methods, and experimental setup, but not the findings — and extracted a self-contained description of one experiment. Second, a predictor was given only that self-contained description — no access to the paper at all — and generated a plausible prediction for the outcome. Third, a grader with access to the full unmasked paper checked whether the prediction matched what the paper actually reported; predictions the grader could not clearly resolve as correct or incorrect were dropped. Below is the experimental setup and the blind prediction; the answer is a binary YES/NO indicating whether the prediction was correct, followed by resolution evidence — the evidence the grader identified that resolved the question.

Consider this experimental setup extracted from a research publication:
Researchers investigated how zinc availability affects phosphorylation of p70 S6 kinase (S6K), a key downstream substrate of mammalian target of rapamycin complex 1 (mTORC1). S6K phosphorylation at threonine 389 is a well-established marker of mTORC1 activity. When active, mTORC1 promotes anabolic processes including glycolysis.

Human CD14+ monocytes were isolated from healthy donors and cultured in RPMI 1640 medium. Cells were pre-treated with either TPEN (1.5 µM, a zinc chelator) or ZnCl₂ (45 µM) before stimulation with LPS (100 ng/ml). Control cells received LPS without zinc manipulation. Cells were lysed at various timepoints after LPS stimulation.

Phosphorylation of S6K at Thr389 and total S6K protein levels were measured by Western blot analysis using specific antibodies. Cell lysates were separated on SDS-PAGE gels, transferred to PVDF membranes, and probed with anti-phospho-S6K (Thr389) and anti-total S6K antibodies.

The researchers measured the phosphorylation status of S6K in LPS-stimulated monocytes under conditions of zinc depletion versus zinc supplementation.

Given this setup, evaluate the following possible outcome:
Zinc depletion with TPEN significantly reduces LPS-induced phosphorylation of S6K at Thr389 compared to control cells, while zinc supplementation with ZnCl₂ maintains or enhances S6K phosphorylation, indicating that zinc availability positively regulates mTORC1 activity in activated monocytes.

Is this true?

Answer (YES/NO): YES